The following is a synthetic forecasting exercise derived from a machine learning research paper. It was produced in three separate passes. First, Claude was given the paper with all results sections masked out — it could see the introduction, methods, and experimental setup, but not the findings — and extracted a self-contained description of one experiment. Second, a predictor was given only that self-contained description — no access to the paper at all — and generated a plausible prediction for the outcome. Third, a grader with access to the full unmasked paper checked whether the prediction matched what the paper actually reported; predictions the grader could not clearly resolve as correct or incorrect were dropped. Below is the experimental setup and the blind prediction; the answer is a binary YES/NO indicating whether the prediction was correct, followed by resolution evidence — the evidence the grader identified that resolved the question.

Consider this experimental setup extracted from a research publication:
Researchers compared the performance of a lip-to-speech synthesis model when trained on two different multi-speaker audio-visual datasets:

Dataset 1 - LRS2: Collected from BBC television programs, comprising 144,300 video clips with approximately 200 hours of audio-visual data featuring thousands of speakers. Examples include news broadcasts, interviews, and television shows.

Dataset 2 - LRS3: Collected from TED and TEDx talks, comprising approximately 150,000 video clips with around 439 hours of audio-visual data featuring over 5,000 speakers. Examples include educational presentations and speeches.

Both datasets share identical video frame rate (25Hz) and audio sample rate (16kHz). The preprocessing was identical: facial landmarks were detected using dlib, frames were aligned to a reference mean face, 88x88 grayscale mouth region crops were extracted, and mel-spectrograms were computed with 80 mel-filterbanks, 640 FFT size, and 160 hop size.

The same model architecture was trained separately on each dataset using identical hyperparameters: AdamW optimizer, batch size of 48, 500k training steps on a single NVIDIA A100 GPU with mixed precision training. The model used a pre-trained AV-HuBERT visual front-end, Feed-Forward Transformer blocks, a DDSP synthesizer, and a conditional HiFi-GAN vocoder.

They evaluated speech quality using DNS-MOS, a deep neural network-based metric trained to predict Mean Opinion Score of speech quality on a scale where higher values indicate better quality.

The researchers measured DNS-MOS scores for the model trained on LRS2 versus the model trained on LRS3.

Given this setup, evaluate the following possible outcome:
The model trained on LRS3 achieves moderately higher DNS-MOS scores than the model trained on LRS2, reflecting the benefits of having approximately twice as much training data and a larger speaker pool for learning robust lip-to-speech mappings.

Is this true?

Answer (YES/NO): YES